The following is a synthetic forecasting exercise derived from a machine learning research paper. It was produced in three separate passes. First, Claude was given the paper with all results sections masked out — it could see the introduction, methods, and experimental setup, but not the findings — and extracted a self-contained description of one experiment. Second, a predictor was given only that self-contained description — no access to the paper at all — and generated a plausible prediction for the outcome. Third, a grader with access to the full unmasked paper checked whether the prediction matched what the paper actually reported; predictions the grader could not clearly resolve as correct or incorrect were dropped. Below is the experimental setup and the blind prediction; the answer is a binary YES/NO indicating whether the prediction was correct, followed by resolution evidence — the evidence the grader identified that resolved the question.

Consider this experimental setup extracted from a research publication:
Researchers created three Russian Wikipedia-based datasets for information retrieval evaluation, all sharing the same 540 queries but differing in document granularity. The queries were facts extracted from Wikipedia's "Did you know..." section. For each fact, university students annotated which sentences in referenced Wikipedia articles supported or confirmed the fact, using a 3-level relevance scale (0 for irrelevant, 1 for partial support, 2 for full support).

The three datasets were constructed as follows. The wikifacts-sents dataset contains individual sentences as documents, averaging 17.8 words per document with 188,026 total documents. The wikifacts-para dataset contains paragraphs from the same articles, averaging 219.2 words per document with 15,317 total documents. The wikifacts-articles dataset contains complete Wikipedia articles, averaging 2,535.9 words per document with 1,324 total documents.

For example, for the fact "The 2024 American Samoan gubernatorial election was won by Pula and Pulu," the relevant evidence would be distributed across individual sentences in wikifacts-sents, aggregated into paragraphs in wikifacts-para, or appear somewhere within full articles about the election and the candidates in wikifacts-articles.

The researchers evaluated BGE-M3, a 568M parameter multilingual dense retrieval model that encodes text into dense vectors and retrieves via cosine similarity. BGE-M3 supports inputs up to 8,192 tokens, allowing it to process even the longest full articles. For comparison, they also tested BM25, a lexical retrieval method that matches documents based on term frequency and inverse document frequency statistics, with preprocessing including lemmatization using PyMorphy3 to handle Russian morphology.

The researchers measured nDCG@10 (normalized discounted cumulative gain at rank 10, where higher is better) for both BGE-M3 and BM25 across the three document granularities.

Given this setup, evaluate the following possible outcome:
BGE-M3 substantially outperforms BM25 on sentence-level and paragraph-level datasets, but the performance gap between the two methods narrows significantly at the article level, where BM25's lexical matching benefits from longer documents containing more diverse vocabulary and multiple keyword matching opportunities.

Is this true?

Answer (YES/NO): NO